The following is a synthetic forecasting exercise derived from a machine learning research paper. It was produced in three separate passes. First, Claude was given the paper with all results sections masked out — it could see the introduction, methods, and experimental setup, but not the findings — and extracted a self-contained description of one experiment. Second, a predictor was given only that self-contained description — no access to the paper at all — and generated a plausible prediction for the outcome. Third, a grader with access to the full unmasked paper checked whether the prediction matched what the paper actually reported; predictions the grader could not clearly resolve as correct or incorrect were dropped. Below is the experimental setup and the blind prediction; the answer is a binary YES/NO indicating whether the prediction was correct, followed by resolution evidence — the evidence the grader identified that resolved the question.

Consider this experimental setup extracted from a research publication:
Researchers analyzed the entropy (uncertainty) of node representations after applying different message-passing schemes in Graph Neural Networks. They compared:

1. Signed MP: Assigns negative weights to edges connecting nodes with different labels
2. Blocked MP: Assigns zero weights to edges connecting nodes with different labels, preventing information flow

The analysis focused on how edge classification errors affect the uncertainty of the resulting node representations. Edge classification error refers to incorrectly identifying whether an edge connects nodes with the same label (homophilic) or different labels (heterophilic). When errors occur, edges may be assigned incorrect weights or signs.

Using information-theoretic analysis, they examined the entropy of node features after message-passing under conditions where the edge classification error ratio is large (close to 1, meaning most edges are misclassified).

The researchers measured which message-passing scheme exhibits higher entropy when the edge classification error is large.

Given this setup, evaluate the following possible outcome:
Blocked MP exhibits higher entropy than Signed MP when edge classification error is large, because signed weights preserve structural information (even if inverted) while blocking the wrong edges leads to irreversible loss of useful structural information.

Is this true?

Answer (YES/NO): NO